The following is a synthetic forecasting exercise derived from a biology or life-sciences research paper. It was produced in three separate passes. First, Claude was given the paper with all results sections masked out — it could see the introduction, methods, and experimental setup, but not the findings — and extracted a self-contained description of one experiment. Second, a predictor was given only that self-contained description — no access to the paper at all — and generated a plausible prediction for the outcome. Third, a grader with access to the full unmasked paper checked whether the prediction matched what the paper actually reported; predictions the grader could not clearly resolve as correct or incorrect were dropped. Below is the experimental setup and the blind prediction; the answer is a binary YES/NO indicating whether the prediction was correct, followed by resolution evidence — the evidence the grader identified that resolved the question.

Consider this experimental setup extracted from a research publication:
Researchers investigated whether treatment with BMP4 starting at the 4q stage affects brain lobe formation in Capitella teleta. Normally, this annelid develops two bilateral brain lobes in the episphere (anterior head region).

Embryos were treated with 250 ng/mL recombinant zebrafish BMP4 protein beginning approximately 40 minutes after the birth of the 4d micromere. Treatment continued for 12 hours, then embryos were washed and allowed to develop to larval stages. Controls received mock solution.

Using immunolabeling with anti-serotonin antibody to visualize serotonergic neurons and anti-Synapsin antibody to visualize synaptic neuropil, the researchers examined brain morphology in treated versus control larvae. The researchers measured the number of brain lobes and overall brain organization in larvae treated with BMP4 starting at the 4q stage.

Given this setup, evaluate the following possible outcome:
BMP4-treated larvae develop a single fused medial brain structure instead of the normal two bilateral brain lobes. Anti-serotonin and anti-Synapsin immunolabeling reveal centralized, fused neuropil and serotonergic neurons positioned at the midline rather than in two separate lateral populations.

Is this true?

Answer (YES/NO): NO